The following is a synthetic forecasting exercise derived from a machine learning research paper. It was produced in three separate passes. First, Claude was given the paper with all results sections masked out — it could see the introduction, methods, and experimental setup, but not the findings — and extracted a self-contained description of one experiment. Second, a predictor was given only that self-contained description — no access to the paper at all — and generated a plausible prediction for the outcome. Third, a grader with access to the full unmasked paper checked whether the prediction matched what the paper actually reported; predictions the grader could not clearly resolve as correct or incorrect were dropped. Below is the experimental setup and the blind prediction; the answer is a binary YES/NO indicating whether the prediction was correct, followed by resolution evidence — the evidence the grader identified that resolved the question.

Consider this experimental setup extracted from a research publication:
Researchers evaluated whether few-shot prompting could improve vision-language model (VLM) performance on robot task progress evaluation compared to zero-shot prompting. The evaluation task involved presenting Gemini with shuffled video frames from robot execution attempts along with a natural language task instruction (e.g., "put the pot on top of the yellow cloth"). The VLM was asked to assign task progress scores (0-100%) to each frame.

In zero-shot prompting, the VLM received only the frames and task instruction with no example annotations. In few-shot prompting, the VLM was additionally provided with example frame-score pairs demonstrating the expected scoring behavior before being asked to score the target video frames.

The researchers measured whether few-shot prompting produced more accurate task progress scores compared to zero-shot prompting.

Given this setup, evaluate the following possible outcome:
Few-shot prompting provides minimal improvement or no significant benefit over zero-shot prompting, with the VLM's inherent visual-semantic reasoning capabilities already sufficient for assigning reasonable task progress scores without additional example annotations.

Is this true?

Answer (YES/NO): YES